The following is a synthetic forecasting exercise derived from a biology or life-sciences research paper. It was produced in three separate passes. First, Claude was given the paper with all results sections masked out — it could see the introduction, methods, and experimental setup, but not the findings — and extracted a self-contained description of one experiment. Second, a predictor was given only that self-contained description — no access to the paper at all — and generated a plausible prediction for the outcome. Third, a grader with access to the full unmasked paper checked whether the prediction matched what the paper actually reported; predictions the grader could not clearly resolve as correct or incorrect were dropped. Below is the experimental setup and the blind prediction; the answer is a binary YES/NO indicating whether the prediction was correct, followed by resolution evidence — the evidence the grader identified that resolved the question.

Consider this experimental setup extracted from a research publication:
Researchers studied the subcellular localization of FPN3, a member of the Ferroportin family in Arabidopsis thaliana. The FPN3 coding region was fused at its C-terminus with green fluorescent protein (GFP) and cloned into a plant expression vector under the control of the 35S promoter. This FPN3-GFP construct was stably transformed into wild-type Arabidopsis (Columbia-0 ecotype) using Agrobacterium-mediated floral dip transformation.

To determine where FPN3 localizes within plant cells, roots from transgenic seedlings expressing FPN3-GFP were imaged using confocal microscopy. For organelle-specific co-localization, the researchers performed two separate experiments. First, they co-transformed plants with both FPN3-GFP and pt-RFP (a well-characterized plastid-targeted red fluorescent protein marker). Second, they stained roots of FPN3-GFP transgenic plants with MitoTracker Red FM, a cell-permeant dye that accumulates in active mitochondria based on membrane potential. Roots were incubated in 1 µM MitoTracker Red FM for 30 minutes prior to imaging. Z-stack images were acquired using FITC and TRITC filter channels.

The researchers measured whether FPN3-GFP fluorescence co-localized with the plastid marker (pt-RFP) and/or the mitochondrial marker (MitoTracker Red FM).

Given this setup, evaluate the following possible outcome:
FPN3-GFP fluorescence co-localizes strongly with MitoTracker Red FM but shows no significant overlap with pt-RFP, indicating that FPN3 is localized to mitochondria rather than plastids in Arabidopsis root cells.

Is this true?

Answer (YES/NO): NO